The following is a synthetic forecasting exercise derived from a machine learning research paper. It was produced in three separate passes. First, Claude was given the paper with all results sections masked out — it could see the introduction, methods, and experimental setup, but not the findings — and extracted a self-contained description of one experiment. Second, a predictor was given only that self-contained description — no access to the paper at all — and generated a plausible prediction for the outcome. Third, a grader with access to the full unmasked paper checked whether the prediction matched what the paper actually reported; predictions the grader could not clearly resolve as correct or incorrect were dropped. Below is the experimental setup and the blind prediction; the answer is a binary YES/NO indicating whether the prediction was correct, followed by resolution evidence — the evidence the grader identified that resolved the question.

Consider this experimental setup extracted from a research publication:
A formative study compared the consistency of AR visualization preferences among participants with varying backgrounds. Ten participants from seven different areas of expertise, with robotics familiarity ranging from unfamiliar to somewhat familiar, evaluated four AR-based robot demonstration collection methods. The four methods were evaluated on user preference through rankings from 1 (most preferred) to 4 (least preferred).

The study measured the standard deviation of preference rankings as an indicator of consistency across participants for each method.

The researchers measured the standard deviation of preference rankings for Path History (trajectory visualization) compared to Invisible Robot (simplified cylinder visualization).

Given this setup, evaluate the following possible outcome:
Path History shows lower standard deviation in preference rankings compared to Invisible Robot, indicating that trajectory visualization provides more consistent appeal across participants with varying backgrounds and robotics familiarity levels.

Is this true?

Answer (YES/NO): YES